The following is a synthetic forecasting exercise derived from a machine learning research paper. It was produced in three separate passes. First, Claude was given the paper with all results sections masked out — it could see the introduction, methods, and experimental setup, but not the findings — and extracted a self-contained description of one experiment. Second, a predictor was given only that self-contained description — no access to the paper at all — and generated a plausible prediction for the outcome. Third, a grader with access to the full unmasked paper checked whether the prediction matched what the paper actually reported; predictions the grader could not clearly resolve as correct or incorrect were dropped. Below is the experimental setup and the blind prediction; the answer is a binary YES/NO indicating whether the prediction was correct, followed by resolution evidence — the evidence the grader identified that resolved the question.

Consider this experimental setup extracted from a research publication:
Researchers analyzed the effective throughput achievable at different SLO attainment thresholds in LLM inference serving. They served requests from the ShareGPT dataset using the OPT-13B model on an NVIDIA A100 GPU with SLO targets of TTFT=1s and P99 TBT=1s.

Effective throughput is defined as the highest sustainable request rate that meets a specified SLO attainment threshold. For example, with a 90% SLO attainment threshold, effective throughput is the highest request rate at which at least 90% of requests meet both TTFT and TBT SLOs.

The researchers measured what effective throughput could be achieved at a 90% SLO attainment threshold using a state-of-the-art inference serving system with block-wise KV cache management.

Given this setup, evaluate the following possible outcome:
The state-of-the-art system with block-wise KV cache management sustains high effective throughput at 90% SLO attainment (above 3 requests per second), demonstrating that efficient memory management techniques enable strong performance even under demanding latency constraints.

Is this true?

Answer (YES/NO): NO